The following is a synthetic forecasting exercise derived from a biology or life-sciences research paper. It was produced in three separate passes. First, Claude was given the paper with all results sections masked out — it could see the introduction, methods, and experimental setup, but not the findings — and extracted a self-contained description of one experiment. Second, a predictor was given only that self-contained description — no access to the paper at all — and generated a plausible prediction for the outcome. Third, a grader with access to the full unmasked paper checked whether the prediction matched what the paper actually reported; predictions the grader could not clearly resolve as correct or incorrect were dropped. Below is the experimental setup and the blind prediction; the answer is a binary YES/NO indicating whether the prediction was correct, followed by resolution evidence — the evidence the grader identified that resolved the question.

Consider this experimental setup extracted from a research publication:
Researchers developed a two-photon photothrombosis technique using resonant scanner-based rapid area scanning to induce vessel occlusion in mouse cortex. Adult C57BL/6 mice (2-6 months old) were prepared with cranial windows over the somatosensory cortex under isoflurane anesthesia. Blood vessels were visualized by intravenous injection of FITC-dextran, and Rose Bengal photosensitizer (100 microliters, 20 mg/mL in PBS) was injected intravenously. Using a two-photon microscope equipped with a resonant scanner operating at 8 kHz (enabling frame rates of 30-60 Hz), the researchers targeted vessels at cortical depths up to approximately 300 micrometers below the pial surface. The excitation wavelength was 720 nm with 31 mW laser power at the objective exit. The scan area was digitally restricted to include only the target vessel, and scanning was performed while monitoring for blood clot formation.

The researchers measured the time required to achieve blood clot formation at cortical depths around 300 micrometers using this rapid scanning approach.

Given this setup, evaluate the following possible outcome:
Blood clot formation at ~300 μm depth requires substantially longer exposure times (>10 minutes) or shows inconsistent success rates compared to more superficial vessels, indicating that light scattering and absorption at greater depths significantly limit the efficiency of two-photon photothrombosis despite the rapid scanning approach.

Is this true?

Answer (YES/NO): NO